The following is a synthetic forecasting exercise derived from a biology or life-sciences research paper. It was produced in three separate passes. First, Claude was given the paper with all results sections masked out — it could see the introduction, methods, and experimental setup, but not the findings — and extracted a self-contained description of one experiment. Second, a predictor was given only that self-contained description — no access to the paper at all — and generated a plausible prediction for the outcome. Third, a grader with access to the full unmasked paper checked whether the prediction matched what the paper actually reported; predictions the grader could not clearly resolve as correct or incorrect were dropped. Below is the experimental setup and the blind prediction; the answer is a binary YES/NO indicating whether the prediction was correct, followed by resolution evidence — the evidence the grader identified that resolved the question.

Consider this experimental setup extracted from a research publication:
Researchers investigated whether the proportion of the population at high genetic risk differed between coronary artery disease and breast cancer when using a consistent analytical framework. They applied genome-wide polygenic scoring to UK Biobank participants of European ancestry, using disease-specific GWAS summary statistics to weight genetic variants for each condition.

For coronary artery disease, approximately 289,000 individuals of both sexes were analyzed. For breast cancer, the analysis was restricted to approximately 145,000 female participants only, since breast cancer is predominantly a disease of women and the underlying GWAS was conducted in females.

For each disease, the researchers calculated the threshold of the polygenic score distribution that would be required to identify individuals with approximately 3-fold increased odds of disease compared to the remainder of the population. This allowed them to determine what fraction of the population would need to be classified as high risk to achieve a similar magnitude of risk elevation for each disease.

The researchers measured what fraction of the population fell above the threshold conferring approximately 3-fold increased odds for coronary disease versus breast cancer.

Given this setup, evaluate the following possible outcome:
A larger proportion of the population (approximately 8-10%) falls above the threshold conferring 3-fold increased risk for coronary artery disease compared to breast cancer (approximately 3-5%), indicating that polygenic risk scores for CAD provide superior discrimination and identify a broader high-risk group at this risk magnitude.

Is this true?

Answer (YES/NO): NO